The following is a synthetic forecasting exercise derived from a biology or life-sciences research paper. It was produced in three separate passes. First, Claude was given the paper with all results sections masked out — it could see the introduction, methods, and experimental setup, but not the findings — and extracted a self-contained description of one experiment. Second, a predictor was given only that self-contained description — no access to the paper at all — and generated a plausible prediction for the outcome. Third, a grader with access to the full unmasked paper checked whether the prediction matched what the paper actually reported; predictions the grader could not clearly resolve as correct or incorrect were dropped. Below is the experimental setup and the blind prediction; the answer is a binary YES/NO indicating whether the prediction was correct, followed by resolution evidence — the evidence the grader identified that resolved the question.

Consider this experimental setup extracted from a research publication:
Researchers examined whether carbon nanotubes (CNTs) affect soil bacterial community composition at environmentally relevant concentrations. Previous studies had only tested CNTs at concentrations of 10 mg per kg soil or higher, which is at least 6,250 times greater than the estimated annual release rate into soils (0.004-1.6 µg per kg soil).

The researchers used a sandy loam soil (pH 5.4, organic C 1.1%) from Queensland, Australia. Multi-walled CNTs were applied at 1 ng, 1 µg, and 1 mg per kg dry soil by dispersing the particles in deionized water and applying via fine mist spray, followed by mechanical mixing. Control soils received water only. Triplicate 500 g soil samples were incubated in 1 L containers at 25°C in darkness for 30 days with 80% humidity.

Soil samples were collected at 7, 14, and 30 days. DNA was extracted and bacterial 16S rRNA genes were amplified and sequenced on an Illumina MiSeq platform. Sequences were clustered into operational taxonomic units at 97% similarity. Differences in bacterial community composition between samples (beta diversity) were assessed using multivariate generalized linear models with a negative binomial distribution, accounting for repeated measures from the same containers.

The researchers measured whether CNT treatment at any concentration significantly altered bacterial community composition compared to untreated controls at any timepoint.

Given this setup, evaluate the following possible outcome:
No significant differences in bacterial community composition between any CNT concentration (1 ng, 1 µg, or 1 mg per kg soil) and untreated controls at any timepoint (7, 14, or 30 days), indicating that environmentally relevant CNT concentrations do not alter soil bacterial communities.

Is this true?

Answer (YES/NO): NO